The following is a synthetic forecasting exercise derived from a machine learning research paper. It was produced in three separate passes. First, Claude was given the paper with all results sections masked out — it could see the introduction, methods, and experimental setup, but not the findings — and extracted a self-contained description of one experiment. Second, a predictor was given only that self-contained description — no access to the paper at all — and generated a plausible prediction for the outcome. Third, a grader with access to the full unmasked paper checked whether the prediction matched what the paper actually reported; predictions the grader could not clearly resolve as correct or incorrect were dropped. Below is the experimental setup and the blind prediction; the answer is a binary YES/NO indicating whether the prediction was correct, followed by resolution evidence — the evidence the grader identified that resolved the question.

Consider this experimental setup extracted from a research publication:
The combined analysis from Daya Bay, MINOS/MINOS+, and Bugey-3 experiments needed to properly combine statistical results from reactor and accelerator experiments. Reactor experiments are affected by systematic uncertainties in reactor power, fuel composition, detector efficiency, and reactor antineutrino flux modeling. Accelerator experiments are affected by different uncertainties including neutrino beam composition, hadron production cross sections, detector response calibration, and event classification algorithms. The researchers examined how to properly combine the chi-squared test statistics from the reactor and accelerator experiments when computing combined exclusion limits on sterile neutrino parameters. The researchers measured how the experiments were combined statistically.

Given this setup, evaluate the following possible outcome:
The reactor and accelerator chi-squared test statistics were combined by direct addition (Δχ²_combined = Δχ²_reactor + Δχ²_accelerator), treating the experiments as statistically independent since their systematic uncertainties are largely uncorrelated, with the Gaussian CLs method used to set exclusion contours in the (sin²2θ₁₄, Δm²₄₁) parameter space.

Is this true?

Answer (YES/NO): NO